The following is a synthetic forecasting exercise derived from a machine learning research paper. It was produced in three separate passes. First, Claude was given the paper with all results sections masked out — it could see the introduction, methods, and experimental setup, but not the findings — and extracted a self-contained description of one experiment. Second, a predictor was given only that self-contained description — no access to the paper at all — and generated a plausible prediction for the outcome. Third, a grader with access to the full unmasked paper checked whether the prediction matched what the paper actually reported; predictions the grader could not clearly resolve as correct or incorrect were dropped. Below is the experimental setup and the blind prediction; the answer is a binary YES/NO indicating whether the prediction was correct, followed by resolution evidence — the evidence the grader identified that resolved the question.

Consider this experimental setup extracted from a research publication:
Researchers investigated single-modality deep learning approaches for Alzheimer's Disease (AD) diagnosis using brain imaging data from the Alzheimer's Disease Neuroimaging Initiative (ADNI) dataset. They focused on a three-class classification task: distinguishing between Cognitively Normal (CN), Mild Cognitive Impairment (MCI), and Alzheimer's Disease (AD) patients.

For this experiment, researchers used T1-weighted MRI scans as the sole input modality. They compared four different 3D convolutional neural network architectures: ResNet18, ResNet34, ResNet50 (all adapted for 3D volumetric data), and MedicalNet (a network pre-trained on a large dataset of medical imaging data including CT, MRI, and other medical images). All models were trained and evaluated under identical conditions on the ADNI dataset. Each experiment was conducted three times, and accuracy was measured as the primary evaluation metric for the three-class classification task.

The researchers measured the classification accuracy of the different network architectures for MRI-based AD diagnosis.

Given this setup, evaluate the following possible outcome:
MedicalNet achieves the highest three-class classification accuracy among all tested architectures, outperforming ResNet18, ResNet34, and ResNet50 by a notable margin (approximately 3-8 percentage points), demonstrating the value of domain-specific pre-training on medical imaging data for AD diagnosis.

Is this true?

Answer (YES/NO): NO